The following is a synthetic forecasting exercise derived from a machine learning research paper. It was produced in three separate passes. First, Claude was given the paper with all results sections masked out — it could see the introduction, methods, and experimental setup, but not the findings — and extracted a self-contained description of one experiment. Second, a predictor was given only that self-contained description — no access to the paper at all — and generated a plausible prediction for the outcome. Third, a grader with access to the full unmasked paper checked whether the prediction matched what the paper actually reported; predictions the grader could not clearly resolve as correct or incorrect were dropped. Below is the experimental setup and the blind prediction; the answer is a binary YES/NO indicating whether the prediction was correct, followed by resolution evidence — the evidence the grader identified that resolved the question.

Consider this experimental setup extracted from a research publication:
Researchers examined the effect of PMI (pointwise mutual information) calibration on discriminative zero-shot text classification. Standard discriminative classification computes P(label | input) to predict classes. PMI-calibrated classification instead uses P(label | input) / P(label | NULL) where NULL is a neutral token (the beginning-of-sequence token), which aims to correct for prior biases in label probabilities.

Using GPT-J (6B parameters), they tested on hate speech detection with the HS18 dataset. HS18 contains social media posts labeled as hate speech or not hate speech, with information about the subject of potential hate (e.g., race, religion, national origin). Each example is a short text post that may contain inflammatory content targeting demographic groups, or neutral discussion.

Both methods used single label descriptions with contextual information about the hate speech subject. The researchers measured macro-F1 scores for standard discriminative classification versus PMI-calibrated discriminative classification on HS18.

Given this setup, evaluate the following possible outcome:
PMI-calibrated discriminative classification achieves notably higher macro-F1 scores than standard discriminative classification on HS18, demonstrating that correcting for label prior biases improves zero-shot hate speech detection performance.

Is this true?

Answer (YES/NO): YES